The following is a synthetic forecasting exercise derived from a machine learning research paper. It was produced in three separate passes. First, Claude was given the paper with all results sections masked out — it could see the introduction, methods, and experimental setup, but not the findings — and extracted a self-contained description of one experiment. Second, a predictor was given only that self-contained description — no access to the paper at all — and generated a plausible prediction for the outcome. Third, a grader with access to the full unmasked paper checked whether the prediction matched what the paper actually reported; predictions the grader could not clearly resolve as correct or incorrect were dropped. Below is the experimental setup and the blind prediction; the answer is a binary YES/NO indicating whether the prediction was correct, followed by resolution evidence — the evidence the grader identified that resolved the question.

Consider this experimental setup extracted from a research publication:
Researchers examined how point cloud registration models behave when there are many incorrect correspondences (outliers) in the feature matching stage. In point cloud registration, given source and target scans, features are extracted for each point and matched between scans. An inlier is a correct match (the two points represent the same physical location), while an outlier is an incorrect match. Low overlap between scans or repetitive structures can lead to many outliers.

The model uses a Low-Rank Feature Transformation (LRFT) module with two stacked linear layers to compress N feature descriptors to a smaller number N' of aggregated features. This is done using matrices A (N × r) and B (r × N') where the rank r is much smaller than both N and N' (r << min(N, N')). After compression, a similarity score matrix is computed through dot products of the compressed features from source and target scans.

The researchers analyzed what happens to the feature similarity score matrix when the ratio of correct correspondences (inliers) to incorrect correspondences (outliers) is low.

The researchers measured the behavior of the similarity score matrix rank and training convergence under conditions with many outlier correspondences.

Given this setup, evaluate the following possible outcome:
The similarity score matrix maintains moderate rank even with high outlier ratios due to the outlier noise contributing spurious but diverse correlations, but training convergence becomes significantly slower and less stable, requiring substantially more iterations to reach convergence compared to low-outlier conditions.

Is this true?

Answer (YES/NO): NO